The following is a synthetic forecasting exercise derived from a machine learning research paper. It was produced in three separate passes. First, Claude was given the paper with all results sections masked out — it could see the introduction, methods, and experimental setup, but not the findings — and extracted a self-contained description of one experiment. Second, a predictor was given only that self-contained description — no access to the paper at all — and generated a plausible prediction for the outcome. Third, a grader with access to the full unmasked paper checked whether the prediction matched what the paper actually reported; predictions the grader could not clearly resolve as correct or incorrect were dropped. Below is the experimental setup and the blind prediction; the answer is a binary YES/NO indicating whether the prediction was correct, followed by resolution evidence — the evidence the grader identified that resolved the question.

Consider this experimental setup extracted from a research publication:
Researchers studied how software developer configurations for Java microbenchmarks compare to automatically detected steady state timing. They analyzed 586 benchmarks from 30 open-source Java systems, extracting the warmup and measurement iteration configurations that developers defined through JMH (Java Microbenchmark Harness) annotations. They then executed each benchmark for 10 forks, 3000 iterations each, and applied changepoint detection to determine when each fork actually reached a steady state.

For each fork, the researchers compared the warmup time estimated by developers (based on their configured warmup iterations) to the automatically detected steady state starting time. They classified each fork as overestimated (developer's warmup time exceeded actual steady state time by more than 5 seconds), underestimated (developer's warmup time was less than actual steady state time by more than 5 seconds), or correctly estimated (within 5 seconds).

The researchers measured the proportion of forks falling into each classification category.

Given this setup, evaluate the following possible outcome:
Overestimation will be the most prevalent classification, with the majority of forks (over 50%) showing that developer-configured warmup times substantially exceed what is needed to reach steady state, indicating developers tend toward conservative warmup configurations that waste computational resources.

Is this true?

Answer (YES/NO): NO